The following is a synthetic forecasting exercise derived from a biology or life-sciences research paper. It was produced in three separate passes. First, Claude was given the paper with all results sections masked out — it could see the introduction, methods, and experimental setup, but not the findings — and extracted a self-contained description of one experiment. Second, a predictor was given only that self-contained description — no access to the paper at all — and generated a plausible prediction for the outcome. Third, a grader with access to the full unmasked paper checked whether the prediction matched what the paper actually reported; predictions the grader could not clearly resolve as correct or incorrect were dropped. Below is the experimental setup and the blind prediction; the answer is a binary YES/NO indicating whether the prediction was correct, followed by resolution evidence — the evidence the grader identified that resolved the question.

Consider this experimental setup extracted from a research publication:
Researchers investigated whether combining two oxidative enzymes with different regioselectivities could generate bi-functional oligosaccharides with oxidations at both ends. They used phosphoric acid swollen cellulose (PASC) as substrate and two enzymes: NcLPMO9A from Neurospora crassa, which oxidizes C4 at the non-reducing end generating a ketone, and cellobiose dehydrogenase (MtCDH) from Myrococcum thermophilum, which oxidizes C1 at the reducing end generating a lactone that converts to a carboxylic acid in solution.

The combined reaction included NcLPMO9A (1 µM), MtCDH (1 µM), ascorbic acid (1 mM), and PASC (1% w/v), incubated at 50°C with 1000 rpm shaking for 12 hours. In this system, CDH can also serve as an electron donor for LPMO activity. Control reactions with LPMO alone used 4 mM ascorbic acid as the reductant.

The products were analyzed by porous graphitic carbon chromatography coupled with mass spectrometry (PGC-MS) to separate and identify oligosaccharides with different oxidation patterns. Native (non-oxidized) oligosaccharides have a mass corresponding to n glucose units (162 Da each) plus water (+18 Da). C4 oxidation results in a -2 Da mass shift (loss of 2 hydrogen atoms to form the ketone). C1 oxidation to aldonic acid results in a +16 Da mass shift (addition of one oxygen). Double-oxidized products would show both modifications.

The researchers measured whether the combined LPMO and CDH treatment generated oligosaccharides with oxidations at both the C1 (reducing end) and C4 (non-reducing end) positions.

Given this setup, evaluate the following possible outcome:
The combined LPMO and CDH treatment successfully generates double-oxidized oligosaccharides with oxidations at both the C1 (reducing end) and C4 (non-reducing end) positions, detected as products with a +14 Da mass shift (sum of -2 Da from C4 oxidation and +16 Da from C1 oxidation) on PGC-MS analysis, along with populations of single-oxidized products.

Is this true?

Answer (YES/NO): NO